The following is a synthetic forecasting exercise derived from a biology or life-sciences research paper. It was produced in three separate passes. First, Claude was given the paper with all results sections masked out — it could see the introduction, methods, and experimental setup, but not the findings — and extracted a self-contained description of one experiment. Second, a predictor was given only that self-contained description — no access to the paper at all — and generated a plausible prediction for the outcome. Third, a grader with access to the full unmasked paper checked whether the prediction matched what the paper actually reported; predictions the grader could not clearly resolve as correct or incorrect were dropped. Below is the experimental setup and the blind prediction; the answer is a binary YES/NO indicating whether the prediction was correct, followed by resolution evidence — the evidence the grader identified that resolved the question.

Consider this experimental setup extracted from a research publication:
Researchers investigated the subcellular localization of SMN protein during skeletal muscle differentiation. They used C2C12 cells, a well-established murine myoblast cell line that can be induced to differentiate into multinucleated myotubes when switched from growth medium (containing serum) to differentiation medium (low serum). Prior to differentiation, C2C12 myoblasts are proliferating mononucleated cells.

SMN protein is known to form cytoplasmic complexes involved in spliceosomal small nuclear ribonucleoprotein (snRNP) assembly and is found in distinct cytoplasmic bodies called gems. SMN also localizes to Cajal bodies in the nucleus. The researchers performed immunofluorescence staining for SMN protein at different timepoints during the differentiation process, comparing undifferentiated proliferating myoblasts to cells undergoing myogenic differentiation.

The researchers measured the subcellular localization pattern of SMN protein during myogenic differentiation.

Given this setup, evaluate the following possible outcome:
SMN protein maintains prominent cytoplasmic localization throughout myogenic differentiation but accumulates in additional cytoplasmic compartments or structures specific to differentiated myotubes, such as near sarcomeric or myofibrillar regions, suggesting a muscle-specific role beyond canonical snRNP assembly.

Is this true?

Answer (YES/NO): NO